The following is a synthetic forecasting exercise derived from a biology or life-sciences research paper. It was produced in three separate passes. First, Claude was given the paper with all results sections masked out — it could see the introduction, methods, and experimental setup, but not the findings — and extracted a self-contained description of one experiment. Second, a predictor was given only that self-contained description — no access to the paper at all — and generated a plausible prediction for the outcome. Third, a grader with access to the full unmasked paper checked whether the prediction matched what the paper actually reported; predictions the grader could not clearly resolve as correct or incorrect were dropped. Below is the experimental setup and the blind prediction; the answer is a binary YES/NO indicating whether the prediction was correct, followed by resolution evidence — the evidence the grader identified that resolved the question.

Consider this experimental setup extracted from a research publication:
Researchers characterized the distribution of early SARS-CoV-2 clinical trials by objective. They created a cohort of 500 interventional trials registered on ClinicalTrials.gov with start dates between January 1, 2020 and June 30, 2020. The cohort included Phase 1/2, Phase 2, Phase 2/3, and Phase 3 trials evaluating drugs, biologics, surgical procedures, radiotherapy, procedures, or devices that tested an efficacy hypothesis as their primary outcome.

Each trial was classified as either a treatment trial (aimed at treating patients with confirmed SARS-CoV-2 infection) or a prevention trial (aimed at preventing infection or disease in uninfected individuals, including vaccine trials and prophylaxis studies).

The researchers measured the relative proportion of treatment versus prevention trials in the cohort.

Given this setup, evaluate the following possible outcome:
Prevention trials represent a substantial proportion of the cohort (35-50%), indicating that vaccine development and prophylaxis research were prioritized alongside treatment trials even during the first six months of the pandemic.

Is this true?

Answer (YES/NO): NO